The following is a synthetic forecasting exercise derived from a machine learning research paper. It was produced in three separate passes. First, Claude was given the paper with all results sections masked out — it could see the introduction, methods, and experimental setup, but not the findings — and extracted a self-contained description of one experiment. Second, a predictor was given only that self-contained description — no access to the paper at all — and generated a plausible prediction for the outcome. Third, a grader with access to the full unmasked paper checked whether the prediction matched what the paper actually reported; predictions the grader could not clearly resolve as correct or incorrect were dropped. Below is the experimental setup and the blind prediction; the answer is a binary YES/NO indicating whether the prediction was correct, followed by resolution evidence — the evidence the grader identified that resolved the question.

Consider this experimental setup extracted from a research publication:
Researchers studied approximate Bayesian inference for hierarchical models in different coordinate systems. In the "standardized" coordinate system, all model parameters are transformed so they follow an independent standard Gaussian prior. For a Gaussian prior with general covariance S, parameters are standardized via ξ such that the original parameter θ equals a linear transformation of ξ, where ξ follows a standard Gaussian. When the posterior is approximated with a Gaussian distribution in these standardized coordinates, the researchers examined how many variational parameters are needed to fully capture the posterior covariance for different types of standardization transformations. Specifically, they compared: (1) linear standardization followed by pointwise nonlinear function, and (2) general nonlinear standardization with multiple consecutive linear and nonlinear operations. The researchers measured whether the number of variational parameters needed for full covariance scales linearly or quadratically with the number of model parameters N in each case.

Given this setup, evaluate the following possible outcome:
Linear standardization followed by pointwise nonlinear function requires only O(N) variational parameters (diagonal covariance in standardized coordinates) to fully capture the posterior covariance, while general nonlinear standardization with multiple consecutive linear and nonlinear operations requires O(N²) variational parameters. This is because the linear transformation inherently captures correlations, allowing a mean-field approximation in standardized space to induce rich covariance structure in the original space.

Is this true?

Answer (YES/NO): NO